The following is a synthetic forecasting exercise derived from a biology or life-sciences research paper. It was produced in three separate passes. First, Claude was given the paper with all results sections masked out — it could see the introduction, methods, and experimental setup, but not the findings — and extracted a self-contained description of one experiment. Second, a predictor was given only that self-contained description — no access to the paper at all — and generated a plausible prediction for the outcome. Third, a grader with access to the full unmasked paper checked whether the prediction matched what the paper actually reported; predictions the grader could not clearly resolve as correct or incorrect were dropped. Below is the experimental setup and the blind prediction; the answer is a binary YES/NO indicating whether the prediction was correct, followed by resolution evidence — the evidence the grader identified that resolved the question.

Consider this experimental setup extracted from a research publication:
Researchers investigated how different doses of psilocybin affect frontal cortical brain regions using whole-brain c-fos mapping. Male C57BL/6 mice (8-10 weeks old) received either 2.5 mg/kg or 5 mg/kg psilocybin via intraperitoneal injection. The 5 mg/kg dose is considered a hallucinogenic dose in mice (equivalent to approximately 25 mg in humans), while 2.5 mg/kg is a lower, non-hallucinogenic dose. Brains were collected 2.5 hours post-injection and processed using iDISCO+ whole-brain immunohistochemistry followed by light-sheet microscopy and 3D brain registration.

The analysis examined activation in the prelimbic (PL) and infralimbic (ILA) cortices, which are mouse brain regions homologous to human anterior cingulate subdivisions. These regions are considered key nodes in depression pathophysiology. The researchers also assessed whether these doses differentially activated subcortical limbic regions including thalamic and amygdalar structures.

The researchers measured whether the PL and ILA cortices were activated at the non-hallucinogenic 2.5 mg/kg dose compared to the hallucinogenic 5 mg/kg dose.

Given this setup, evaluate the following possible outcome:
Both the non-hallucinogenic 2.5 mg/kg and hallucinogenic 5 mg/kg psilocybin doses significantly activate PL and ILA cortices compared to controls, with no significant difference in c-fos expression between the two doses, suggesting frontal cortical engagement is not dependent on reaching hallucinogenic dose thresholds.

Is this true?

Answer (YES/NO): NO